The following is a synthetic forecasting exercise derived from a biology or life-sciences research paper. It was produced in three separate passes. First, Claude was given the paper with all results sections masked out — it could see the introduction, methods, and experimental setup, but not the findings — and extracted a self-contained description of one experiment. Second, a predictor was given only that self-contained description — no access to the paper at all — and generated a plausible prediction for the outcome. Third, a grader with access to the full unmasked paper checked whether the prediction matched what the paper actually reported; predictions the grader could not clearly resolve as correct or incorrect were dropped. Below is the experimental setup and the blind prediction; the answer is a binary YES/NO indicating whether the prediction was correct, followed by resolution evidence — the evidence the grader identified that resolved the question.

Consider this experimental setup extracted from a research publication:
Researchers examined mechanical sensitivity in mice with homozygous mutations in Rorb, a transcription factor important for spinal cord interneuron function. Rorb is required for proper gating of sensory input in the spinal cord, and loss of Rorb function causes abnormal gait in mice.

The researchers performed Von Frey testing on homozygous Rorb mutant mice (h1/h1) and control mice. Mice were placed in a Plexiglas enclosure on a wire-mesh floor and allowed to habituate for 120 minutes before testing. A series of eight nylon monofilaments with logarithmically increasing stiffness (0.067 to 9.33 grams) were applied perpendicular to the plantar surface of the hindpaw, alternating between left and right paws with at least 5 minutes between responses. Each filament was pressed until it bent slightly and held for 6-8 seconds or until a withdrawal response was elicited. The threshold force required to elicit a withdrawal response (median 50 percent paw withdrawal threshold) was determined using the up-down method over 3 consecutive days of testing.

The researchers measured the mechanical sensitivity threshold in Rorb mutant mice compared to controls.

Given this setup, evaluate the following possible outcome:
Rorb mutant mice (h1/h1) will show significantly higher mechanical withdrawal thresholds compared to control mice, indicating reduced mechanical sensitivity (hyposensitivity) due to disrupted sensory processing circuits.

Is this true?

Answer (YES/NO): NO